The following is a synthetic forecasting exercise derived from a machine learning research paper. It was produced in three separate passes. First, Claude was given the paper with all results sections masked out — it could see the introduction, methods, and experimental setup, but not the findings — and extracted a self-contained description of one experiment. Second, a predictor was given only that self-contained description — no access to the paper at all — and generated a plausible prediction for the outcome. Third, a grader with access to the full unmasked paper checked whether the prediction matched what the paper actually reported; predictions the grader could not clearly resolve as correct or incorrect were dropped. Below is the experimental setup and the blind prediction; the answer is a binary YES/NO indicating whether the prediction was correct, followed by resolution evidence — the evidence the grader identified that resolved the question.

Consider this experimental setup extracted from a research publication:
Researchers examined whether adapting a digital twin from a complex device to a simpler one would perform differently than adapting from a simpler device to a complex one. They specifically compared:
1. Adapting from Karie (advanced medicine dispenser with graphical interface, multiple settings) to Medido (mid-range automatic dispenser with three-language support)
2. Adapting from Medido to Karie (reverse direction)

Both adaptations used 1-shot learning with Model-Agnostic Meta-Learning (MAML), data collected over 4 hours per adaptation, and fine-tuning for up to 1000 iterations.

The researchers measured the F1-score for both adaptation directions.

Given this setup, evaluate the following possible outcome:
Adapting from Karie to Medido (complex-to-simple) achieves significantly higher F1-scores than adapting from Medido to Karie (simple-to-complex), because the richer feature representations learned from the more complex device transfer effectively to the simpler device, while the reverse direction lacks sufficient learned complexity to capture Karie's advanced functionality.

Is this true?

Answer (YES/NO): NO